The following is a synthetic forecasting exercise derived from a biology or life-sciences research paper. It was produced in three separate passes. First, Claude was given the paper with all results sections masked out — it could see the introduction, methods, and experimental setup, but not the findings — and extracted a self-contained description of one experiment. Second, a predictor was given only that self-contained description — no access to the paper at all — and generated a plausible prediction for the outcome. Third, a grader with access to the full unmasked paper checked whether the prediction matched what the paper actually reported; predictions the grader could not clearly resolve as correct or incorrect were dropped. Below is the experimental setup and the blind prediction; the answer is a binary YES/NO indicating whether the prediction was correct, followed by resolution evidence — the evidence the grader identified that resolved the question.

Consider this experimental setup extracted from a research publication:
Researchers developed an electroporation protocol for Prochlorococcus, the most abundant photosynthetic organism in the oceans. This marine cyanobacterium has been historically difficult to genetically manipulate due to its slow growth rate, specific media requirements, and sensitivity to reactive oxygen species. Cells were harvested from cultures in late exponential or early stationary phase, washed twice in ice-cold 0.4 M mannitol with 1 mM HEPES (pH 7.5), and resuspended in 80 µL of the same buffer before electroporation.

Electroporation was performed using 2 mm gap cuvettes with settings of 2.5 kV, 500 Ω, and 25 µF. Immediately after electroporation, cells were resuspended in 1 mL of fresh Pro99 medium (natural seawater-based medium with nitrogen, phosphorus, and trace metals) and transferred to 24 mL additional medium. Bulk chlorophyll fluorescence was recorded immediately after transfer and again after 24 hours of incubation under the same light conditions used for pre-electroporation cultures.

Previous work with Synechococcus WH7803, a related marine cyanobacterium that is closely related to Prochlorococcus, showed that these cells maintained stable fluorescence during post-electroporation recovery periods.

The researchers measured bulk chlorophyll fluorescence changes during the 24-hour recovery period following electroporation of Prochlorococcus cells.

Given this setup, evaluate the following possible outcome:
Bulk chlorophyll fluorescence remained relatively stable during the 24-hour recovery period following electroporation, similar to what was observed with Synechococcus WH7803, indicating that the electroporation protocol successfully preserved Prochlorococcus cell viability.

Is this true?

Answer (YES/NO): NO